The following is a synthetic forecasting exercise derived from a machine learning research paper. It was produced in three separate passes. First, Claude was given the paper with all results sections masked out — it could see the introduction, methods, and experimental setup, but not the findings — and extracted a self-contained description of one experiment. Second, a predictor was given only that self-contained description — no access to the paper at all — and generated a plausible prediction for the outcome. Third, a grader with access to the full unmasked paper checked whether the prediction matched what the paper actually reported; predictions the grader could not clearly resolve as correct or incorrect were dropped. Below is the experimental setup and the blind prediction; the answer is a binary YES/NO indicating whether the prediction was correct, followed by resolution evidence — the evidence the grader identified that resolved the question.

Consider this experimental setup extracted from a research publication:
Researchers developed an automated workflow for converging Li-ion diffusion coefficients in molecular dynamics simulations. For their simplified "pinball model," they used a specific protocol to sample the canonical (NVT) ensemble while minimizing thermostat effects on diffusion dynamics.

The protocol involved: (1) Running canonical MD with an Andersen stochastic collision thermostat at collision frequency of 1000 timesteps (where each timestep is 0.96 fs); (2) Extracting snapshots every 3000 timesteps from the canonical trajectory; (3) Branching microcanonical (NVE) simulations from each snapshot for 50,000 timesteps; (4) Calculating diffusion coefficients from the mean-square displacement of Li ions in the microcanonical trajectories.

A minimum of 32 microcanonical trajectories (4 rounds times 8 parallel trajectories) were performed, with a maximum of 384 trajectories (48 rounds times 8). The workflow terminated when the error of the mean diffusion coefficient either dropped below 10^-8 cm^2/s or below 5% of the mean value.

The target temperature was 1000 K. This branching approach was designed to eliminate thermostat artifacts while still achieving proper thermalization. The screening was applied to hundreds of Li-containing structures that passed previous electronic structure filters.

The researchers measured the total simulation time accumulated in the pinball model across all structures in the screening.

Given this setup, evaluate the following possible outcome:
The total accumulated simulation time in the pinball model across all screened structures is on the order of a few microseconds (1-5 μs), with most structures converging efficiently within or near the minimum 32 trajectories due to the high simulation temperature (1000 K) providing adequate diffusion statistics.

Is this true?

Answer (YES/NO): NO